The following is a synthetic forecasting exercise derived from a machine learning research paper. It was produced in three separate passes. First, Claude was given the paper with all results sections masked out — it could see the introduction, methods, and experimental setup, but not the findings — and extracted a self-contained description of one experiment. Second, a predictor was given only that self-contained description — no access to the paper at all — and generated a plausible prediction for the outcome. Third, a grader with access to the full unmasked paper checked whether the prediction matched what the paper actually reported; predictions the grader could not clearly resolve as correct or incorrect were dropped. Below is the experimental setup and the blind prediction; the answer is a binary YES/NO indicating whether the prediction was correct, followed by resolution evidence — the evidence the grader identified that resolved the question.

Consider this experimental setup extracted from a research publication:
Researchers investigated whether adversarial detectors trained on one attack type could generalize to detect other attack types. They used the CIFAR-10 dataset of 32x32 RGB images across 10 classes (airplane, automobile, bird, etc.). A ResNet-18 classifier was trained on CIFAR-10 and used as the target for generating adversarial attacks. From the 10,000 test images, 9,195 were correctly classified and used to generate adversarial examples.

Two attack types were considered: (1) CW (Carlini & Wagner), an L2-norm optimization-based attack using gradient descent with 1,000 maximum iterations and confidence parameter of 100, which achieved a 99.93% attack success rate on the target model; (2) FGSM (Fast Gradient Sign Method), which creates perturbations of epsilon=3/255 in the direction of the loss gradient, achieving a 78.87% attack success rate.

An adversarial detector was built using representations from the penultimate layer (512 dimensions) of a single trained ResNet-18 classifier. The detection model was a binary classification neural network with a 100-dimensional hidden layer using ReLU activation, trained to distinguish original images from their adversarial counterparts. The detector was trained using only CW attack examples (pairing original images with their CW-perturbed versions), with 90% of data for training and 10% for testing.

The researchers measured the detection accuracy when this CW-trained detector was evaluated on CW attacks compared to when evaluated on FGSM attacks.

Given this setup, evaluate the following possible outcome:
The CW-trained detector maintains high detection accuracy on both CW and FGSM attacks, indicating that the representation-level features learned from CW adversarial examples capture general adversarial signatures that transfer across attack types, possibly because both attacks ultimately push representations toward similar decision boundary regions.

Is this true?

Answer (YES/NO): NO